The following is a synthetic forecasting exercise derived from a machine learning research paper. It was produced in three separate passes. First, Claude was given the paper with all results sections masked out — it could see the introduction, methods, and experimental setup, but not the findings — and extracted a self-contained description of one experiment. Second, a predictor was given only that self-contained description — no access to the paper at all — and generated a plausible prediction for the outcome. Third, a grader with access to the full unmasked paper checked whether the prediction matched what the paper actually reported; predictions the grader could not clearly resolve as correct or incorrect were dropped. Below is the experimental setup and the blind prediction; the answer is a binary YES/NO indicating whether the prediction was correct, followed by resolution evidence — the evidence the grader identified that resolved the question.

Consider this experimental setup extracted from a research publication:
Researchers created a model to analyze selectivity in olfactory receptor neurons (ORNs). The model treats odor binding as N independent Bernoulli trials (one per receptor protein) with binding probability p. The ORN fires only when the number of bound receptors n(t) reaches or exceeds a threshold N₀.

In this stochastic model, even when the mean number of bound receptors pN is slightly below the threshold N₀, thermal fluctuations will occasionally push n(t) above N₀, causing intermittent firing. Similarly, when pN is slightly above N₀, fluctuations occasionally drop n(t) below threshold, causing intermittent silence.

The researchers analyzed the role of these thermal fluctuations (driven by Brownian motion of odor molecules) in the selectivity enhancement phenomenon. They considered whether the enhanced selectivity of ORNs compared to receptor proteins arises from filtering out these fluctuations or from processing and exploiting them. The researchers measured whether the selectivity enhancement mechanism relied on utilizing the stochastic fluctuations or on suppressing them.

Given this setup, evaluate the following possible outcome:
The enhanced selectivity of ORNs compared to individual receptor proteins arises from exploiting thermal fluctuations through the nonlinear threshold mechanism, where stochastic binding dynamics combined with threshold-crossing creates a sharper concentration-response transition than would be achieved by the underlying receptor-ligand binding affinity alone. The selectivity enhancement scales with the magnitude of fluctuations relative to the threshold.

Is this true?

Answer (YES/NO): YES